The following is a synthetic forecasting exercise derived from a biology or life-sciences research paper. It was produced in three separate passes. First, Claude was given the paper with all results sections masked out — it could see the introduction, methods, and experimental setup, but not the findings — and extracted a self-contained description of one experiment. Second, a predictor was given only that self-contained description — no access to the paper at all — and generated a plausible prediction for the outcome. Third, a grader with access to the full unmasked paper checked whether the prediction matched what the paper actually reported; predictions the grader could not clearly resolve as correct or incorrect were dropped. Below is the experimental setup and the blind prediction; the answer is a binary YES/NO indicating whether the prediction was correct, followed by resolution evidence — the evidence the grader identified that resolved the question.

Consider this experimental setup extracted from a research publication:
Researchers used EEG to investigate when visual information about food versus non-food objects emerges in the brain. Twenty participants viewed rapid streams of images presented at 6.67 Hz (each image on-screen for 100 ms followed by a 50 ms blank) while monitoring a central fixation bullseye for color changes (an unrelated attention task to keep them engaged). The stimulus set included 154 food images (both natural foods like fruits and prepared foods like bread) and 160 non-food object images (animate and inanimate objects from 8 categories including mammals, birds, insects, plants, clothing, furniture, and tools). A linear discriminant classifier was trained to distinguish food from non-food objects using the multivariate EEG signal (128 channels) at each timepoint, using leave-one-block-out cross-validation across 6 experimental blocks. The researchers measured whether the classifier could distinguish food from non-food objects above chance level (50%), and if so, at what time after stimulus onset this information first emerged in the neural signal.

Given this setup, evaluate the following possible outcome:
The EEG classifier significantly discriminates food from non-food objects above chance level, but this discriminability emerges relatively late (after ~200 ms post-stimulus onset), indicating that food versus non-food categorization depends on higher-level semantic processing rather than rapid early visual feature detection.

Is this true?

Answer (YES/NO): NO